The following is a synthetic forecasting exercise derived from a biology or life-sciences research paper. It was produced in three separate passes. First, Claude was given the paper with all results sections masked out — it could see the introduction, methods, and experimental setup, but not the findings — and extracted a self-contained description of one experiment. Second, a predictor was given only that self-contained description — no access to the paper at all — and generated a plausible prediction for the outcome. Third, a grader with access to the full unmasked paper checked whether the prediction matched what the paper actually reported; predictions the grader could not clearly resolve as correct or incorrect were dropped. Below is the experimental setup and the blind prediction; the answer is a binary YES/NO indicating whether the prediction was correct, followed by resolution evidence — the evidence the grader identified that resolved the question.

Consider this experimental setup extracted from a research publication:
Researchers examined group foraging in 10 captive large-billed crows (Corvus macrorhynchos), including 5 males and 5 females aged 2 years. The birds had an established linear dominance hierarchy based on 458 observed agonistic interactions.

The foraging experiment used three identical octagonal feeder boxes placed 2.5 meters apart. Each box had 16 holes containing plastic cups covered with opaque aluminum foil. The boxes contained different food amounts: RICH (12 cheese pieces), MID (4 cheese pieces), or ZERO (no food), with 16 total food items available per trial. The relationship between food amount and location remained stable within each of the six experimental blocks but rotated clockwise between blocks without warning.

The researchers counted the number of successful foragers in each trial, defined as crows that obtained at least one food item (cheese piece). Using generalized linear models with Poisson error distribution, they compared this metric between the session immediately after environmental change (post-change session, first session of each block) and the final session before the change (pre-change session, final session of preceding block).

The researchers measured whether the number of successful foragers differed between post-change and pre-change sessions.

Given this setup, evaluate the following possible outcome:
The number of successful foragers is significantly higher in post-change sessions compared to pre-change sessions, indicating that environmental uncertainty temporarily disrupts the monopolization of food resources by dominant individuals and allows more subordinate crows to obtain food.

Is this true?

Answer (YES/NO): NO